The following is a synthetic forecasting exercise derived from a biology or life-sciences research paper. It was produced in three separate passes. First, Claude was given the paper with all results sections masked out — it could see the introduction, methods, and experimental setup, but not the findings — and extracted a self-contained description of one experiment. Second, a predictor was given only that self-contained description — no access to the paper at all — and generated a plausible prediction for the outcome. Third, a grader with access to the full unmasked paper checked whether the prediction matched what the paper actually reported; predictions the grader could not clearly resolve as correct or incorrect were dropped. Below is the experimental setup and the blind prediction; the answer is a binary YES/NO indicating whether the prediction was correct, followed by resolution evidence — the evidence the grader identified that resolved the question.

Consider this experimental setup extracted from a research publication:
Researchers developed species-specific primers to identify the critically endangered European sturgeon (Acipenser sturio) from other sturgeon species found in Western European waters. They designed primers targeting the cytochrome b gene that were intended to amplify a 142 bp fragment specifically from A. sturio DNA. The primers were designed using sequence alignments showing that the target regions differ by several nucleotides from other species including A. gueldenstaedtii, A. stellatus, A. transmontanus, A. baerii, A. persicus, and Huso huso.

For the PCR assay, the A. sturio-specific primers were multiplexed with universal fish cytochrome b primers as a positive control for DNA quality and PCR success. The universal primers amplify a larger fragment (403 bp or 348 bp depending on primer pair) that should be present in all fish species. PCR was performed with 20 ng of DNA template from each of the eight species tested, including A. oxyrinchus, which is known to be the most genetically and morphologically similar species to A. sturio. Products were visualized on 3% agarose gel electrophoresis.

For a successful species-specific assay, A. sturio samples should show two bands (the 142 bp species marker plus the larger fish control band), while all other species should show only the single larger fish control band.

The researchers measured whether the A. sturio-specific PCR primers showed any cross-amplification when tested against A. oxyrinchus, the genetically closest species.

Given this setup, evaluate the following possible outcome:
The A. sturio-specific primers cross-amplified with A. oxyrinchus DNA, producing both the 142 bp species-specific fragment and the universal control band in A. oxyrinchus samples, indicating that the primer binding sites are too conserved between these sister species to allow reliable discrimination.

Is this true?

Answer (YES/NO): NO